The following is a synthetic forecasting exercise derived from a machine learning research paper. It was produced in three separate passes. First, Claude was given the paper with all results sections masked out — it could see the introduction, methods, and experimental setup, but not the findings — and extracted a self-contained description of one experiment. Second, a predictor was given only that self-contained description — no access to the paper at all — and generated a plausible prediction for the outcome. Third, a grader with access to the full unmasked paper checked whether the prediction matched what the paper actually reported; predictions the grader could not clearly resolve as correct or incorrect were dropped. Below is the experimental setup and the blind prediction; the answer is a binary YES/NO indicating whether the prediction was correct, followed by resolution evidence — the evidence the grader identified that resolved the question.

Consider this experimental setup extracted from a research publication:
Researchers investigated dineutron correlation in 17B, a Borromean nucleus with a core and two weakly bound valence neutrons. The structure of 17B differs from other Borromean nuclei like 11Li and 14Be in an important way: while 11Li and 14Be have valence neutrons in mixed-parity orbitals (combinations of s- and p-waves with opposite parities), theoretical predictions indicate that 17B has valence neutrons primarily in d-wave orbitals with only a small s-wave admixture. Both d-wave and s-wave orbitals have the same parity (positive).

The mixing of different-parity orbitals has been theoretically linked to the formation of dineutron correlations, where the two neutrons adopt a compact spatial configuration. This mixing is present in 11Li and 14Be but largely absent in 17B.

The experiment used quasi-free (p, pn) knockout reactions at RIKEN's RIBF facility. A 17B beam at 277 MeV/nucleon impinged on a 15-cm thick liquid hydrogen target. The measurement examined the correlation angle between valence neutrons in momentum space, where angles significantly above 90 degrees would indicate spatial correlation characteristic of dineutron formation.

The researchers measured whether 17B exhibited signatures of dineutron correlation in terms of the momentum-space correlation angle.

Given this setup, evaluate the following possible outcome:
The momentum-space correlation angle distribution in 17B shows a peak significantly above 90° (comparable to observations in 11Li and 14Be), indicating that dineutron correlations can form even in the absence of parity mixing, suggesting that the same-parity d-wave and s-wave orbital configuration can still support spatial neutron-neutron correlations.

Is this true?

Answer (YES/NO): NO